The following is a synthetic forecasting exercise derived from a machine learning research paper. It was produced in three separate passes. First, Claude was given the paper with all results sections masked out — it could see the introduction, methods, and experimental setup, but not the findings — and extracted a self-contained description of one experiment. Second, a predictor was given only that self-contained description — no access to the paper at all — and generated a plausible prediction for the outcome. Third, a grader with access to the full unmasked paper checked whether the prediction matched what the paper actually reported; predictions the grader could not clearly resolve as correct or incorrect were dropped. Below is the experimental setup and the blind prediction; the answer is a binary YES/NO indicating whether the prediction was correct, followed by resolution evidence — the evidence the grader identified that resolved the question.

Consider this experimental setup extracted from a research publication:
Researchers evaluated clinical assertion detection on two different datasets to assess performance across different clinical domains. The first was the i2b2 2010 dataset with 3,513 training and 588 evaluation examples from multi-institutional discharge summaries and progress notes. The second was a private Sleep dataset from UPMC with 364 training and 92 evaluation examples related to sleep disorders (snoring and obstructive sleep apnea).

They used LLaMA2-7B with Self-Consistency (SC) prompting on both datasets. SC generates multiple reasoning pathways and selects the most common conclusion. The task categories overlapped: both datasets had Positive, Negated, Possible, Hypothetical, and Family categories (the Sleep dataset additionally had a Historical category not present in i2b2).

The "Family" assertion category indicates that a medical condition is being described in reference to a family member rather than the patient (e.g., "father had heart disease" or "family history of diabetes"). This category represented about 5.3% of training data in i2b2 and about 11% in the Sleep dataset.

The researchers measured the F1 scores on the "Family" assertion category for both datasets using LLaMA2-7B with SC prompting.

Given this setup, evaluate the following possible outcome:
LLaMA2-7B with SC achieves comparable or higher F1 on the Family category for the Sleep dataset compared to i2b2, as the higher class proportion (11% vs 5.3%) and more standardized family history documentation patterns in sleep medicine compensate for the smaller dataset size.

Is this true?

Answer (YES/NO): NO